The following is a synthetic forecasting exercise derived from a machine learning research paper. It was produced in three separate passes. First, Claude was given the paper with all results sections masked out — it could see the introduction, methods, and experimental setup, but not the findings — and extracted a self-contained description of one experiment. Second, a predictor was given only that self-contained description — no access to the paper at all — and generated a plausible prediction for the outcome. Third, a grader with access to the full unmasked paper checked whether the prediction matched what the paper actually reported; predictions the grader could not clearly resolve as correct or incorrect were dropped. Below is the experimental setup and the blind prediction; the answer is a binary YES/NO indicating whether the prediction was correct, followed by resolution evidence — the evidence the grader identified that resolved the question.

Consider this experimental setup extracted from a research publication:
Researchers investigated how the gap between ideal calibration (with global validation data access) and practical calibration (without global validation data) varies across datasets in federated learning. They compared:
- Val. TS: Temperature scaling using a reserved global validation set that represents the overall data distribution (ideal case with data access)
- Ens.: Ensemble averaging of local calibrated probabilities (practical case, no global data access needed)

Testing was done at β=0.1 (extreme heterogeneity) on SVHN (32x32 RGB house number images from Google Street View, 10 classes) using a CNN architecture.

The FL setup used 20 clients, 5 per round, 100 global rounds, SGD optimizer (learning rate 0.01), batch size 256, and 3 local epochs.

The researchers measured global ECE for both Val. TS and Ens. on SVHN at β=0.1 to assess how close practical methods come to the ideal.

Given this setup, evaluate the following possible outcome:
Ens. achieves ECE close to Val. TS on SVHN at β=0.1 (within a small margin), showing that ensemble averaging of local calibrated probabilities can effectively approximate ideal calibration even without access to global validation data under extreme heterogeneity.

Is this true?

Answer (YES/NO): YES